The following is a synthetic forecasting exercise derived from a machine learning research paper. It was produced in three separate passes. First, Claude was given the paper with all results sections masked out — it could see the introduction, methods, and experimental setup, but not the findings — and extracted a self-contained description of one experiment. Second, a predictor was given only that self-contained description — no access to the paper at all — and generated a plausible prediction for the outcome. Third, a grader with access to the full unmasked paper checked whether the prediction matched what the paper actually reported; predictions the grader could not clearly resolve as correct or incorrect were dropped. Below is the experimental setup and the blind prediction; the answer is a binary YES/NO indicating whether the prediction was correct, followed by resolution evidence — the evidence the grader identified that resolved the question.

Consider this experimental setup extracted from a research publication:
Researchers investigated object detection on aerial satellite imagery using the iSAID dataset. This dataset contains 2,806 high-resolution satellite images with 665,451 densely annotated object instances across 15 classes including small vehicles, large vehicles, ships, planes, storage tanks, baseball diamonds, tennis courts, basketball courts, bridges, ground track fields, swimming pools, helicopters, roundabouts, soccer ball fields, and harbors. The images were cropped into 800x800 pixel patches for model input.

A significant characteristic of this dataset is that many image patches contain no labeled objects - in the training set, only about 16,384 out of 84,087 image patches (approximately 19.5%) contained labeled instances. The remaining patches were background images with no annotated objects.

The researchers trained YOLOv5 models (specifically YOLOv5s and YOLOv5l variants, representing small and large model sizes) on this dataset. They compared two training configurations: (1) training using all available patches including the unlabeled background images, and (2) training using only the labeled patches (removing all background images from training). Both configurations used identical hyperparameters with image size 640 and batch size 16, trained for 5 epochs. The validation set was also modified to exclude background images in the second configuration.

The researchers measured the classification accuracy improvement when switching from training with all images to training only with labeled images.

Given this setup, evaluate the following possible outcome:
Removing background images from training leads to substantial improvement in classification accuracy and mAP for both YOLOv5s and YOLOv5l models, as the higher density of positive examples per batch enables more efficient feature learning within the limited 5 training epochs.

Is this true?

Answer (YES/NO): YES